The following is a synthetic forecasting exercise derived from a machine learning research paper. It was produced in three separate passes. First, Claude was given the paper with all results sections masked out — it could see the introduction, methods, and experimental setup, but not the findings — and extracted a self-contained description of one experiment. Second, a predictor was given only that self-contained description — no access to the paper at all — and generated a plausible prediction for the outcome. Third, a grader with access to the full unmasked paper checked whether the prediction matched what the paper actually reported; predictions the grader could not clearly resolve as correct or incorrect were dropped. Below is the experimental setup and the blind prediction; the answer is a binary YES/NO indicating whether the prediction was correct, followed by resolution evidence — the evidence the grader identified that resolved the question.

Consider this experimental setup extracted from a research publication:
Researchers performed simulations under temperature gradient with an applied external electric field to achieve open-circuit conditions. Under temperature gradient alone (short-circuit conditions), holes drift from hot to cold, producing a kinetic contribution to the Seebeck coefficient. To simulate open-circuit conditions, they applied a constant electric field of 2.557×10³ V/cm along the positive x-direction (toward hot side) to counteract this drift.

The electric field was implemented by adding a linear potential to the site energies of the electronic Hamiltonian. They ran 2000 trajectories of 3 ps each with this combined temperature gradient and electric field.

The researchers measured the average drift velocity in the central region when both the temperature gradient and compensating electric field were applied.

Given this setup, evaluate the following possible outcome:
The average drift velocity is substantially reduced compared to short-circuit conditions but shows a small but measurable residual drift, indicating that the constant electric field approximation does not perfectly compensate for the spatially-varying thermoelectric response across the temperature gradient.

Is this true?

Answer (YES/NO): NO